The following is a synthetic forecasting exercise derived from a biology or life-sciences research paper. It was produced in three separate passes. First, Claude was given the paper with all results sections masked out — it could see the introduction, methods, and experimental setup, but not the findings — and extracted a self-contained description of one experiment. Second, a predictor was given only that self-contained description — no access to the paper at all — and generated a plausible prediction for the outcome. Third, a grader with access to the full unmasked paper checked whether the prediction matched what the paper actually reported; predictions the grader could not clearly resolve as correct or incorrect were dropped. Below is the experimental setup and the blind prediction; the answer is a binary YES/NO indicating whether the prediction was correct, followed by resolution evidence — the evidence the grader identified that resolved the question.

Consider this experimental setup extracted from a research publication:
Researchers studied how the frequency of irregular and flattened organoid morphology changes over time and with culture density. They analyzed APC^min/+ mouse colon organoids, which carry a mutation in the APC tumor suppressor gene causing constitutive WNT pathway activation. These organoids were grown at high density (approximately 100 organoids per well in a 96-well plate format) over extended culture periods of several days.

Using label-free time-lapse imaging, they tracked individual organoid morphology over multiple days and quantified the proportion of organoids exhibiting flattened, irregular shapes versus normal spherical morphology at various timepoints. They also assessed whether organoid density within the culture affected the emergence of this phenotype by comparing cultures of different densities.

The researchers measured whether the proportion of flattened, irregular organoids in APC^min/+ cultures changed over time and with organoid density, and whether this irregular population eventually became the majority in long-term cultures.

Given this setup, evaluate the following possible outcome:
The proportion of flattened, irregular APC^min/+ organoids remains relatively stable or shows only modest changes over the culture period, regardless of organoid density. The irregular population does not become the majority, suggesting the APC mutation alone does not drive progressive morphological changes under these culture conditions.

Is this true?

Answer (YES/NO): NO